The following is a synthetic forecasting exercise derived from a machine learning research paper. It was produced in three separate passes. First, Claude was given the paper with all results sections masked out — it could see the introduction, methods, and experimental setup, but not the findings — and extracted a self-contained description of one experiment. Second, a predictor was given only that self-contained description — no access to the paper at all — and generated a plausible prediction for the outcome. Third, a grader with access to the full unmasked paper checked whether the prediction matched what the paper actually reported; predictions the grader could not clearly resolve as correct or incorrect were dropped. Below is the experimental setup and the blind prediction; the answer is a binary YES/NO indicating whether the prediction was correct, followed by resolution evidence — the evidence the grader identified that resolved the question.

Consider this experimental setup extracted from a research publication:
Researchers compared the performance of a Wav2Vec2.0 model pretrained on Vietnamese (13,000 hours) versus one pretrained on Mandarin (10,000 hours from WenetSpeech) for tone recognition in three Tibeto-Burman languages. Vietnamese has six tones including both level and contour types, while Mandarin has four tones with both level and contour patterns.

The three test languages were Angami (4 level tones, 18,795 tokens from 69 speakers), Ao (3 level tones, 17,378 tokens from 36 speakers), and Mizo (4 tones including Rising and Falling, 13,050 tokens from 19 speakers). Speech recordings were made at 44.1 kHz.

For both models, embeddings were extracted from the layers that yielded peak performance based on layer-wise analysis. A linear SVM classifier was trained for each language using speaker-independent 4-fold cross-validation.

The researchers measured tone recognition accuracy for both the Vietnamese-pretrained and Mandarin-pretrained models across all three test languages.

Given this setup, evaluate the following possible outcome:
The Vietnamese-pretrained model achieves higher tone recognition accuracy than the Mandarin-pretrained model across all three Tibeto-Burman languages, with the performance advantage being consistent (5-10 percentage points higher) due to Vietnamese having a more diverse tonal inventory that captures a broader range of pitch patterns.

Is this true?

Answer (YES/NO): NO